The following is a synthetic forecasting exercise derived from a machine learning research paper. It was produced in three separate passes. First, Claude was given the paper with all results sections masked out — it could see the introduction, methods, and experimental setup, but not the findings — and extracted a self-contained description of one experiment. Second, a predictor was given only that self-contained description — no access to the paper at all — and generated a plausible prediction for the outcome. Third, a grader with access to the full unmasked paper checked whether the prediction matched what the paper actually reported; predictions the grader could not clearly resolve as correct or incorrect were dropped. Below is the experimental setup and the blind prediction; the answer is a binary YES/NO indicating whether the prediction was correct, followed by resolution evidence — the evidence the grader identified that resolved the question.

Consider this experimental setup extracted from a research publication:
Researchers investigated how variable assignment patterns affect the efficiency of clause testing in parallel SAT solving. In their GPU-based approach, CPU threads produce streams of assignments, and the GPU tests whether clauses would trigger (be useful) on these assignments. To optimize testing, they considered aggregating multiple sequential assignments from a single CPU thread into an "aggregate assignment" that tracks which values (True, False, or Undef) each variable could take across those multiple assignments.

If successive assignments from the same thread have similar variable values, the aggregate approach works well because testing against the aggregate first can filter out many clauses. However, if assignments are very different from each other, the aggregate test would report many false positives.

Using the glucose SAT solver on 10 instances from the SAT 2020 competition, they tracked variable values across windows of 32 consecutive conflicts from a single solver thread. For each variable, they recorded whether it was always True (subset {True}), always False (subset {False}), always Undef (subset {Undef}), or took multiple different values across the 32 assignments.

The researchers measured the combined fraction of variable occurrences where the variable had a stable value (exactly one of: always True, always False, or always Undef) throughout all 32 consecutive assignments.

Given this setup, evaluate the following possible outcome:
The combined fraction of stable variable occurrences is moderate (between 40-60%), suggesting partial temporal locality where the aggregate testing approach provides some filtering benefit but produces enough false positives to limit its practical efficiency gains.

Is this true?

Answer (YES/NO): NO